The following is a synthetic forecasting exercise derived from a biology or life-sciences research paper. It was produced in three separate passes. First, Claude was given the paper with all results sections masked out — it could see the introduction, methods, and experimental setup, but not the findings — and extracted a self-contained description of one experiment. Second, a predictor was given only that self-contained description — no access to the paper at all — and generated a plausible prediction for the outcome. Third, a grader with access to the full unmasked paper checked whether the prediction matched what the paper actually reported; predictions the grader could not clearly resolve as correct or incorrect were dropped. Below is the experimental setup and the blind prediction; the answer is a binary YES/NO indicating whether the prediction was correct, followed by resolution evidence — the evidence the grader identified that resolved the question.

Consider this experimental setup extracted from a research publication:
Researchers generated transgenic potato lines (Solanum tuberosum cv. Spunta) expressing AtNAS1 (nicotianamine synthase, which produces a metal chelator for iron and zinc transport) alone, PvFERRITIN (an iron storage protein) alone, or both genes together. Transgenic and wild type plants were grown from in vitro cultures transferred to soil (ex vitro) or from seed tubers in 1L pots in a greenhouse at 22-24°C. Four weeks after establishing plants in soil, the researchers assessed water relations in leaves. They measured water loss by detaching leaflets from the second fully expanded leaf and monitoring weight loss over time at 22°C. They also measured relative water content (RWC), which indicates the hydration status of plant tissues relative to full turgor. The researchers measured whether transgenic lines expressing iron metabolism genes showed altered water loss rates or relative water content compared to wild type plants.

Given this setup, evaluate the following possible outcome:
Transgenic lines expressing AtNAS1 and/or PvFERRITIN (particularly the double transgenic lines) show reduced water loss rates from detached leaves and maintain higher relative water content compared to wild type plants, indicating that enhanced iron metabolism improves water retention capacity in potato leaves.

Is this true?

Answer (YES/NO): NO